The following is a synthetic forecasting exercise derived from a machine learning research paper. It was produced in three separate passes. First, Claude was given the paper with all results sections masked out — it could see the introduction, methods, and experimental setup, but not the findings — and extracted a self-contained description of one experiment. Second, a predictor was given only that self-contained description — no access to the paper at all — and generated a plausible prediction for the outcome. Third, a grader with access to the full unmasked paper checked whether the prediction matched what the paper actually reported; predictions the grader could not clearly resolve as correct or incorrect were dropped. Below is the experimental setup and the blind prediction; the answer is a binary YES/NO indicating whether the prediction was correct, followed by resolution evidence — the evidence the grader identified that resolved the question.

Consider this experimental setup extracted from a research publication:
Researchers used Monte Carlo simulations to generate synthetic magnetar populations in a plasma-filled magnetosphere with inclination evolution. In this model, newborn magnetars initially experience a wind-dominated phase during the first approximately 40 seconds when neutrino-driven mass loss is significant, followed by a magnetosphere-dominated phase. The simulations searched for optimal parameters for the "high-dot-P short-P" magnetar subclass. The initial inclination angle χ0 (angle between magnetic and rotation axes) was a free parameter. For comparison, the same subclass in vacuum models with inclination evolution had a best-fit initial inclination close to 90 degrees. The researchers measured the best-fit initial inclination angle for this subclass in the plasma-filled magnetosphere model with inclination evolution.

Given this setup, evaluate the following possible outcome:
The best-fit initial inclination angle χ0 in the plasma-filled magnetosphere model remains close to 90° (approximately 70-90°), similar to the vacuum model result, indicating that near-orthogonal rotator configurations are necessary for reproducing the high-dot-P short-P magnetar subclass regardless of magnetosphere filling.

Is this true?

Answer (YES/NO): NO